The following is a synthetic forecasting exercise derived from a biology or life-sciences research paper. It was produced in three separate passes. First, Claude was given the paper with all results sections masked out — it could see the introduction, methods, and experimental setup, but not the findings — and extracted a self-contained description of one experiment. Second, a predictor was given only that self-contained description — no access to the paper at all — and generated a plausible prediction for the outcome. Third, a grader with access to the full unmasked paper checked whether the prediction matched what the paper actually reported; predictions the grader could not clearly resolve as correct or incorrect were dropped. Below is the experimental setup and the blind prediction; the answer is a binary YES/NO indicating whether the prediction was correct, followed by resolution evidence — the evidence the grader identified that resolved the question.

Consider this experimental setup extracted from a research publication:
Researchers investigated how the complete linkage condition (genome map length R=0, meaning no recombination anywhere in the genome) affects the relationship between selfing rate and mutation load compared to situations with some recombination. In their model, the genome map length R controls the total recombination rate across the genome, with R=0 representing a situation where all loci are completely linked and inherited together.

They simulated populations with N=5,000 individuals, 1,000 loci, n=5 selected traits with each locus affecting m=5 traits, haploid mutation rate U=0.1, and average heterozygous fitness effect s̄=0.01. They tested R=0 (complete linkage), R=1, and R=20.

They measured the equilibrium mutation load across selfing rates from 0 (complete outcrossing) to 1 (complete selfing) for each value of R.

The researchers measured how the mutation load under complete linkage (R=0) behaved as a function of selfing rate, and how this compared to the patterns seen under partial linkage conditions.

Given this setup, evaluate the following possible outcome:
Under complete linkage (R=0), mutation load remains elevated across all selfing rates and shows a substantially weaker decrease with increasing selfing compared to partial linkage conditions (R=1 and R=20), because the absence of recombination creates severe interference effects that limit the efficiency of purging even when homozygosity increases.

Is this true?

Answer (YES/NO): NO